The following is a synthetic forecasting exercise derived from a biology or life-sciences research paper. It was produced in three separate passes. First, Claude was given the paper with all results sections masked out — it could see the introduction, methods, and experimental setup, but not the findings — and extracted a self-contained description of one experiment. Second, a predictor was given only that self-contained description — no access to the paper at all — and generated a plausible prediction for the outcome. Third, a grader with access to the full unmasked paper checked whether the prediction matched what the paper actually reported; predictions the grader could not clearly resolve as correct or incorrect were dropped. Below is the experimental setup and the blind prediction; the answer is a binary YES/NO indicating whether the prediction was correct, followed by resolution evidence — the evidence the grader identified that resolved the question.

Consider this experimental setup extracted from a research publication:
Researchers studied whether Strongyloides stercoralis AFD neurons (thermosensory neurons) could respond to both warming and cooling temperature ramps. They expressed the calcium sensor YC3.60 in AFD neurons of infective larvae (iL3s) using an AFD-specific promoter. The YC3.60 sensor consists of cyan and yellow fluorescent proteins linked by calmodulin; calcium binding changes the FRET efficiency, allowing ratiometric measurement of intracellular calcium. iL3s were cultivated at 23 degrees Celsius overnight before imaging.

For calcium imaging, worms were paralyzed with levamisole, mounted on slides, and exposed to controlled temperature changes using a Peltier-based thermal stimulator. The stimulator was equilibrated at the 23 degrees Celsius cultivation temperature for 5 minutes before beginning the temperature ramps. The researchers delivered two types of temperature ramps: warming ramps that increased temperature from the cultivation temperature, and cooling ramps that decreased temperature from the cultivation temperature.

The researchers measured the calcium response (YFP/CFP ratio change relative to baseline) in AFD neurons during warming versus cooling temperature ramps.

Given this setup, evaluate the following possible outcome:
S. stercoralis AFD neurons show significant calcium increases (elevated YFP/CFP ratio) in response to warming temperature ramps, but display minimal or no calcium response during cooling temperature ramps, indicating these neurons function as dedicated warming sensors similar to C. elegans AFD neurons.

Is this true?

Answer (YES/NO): NO